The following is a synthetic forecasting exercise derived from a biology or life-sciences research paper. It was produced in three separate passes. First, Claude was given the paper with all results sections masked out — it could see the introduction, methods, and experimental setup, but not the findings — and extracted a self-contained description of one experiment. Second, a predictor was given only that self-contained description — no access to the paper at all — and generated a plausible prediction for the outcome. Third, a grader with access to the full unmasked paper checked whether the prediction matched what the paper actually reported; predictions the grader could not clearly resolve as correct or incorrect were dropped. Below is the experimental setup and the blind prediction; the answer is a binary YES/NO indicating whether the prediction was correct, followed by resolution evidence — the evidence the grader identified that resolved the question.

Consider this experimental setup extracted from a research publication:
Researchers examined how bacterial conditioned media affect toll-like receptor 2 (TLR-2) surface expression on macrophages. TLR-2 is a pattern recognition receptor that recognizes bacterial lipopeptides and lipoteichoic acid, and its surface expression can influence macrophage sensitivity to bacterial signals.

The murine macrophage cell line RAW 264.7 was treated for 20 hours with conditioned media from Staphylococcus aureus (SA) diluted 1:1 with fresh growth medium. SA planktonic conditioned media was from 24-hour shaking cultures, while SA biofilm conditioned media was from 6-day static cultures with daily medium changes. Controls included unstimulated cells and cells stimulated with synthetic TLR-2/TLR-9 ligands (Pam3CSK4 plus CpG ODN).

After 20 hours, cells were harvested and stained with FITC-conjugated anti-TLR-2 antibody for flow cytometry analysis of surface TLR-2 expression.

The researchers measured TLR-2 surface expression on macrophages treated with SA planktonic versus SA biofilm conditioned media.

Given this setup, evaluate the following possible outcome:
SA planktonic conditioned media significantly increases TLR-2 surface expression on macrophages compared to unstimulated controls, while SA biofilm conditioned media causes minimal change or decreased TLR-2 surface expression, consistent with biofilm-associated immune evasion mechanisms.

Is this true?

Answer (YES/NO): NO